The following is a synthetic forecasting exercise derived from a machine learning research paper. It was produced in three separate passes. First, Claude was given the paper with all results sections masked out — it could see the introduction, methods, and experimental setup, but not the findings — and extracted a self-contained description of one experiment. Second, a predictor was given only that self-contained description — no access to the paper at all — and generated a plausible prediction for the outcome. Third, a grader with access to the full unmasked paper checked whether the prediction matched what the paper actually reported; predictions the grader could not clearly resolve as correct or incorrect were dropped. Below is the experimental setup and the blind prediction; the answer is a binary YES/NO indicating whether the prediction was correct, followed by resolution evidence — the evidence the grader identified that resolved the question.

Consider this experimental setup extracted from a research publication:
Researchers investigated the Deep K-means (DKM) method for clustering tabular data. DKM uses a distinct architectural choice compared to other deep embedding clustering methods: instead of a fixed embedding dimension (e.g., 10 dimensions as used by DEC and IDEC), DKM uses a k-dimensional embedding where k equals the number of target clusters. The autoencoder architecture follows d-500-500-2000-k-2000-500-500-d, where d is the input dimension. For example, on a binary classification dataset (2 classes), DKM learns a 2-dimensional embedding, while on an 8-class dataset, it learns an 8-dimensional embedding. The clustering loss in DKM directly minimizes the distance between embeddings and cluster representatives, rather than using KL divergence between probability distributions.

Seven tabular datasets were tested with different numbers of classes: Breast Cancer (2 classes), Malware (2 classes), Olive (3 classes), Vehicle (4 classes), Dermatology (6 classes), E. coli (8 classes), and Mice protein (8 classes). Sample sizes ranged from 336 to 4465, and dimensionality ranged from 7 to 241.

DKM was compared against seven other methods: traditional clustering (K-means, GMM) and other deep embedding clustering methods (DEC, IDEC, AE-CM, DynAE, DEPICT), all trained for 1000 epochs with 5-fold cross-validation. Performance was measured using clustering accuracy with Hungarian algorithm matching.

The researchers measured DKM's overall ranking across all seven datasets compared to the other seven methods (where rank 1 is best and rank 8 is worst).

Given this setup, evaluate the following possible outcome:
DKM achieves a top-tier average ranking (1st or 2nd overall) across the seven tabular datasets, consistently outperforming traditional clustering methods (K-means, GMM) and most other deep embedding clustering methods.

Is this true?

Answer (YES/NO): NO